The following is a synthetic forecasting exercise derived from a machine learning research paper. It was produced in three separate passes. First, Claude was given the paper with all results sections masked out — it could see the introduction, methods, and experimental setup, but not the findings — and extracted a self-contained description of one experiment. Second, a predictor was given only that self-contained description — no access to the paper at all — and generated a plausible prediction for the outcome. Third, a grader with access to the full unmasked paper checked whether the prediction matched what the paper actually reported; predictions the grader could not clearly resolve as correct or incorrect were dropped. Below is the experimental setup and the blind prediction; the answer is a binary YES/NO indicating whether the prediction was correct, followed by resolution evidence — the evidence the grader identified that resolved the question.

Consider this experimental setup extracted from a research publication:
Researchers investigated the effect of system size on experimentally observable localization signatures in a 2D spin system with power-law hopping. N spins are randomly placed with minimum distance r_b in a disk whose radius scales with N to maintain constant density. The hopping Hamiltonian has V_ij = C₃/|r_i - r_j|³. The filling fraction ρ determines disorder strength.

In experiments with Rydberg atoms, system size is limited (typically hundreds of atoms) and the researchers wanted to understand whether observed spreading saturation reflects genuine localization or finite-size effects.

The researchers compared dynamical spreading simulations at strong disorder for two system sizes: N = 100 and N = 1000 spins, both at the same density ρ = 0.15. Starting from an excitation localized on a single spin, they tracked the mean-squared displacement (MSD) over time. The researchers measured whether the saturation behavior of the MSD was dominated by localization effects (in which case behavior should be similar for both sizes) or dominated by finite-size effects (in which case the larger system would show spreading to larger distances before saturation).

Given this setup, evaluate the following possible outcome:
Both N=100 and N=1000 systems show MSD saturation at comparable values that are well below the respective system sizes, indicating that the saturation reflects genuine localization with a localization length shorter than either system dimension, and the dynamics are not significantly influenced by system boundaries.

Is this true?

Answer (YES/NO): NO